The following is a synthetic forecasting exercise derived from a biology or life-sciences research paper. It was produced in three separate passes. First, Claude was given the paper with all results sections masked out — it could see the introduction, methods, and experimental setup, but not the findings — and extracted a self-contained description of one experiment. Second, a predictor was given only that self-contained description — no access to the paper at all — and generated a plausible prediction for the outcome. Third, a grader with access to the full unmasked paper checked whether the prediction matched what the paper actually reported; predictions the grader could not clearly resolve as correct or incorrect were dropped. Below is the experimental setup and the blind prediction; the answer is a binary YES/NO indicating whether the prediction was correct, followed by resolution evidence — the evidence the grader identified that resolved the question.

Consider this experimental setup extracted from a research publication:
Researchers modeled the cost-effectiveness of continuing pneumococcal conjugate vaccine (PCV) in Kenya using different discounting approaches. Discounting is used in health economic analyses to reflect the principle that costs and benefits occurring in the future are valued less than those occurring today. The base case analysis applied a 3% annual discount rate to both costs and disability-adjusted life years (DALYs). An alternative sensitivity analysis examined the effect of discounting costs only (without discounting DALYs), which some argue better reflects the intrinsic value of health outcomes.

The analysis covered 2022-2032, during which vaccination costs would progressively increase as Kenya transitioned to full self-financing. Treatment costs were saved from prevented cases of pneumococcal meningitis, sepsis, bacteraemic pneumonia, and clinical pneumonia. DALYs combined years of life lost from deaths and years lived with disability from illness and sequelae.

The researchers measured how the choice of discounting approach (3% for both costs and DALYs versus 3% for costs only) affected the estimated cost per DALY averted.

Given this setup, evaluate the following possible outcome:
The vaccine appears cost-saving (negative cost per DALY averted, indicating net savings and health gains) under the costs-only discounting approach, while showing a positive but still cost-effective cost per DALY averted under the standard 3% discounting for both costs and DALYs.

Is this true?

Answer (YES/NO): NO